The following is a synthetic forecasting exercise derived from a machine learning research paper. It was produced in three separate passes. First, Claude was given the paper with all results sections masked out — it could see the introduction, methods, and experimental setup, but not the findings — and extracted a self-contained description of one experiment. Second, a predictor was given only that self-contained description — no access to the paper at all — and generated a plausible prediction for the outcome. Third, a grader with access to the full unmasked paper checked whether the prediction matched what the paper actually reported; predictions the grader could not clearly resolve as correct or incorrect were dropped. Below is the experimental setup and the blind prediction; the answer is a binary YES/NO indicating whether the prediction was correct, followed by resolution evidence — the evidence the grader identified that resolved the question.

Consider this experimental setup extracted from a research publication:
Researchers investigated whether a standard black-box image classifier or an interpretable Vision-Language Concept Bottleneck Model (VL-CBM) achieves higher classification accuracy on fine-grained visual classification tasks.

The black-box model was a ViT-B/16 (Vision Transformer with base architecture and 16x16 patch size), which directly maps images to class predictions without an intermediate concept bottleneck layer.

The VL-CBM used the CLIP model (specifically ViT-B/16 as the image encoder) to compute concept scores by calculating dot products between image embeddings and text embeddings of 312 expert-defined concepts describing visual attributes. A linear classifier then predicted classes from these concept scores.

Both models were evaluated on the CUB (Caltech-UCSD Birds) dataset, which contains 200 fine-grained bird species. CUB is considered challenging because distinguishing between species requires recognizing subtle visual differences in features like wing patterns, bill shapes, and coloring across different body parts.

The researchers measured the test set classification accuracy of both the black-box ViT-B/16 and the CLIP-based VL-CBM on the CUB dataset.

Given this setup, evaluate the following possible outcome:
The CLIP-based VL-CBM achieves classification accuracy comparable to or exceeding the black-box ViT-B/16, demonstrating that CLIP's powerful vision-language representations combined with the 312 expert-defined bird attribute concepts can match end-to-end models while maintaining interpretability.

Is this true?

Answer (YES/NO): NO